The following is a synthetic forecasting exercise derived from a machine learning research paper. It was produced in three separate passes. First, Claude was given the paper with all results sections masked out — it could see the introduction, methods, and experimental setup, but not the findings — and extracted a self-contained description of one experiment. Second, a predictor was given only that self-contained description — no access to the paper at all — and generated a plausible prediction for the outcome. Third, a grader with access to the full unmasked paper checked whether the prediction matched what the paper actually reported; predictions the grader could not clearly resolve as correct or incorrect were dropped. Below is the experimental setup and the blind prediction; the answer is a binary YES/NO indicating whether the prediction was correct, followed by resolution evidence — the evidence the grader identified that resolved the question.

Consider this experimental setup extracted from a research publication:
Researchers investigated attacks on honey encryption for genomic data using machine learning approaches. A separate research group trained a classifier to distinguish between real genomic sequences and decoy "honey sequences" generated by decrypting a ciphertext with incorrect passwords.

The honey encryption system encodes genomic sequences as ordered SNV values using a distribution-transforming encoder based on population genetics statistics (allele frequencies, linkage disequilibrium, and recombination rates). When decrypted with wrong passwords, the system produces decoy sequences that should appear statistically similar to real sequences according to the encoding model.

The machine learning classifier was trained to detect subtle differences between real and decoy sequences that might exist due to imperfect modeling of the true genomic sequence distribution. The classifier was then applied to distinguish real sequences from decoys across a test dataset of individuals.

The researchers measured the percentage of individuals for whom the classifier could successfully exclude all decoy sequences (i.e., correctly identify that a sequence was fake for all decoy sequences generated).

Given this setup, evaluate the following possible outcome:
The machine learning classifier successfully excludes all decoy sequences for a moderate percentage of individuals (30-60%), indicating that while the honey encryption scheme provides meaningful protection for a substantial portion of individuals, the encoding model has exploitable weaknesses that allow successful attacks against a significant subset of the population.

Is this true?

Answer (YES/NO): YES